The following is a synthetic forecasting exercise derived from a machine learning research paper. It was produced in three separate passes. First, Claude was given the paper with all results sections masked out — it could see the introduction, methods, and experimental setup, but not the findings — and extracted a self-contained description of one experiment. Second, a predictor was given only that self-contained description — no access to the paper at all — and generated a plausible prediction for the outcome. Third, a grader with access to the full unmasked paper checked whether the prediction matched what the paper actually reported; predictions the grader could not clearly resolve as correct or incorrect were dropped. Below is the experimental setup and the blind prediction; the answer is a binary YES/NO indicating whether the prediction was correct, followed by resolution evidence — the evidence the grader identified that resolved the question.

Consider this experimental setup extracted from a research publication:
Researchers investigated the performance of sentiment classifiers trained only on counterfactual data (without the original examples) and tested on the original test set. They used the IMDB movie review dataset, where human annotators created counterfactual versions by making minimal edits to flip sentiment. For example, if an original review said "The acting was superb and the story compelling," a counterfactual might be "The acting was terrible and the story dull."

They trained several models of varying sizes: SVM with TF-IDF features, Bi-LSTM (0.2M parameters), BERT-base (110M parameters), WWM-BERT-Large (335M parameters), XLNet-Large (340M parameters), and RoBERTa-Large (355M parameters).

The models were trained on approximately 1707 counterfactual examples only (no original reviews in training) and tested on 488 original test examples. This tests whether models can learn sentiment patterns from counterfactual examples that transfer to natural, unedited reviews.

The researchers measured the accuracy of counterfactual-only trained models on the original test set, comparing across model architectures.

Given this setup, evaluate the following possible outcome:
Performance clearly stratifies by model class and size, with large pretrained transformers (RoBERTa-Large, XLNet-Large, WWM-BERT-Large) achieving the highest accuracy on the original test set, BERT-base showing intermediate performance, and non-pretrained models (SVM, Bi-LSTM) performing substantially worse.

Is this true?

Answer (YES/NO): YES